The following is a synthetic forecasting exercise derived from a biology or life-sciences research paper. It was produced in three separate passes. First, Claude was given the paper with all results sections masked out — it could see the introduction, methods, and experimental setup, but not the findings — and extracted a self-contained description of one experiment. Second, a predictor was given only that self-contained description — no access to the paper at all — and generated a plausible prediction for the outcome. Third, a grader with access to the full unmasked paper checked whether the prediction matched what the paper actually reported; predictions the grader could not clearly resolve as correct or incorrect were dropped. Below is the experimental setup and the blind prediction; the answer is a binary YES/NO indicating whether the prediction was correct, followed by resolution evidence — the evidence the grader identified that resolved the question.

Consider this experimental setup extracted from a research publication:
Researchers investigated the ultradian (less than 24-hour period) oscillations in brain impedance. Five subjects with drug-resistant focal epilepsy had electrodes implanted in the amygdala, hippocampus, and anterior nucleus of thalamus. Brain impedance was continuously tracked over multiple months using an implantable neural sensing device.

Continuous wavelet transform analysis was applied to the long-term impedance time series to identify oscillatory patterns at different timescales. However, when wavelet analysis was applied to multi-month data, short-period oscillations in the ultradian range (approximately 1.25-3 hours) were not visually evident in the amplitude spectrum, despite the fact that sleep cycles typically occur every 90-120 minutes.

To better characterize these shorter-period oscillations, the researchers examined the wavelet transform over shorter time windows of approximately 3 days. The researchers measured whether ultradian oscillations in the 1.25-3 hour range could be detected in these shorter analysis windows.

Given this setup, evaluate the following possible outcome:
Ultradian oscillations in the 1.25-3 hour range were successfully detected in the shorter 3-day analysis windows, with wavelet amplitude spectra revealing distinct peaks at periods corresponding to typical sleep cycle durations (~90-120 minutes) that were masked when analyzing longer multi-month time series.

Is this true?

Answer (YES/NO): NO